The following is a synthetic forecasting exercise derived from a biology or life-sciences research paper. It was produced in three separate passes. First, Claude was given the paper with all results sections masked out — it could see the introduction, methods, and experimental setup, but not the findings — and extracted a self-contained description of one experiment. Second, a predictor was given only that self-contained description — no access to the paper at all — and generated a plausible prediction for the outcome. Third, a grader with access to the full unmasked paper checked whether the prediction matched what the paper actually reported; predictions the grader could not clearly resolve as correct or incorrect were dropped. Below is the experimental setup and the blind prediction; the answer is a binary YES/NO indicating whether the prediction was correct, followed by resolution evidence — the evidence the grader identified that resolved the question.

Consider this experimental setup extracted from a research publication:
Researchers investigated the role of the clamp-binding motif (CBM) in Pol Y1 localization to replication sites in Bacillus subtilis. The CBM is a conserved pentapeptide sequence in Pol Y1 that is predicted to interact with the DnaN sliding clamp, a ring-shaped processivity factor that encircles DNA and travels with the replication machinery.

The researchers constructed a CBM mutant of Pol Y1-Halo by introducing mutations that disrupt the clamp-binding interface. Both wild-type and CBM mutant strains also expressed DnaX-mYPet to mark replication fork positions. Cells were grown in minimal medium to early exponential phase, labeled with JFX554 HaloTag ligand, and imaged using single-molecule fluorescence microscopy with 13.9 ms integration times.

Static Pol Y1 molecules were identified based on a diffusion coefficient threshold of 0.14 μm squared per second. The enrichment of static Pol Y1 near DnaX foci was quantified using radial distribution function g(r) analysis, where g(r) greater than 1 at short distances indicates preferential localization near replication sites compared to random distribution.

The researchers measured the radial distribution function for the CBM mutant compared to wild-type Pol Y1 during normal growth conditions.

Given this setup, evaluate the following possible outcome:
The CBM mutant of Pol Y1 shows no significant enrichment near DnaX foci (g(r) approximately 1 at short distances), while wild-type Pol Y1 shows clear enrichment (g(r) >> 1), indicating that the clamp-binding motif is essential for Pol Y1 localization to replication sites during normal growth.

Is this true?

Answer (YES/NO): NO